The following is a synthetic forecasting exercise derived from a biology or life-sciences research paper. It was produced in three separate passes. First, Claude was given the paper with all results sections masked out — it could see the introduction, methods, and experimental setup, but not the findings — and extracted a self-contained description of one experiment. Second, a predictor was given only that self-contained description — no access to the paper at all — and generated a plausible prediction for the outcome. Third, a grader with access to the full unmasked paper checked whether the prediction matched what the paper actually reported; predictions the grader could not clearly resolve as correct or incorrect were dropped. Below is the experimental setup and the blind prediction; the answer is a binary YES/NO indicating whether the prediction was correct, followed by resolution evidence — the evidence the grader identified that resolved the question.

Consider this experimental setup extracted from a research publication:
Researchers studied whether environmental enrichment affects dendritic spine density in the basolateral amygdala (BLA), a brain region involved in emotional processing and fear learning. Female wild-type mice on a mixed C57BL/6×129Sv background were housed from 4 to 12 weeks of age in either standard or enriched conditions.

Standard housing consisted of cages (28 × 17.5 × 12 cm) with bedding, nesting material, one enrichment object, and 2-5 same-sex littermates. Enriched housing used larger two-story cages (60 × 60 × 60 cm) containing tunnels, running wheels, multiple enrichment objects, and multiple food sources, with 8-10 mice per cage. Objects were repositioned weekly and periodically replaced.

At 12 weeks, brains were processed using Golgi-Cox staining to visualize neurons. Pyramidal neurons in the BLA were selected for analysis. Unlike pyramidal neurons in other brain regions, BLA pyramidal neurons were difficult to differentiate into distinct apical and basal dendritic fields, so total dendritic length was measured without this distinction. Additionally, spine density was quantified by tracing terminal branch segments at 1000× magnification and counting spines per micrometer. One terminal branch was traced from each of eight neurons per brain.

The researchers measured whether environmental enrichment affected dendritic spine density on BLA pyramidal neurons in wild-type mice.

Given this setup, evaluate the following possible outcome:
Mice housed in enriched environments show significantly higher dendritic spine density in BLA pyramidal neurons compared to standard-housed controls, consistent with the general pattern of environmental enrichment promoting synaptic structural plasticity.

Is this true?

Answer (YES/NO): NO